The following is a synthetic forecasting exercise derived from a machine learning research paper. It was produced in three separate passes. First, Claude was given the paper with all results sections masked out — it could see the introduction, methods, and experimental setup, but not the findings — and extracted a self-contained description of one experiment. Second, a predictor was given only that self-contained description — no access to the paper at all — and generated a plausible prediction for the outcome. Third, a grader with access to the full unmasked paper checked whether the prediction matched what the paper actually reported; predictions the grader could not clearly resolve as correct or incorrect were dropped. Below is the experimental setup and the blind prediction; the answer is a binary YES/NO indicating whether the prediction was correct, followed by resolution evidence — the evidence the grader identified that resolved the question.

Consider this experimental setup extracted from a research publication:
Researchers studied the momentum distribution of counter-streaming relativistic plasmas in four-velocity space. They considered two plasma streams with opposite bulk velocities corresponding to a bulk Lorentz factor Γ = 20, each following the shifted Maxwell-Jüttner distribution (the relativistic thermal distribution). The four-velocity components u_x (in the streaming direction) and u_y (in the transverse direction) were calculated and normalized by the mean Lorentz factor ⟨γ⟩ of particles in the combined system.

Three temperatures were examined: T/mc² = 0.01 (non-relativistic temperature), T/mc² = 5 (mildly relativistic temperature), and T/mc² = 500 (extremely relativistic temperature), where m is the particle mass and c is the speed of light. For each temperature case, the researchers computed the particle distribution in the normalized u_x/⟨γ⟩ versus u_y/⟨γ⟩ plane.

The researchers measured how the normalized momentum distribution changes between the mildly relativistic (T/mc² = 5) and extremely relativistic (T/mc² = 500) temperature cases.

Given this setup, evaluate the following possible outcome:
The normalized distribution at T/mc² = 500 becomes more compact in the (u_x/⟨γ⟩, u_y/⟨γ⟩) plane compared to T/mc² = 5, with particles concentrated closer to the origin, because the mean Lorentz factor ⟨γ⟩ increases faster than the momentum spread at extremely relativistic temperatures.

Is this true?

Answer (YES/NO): NO